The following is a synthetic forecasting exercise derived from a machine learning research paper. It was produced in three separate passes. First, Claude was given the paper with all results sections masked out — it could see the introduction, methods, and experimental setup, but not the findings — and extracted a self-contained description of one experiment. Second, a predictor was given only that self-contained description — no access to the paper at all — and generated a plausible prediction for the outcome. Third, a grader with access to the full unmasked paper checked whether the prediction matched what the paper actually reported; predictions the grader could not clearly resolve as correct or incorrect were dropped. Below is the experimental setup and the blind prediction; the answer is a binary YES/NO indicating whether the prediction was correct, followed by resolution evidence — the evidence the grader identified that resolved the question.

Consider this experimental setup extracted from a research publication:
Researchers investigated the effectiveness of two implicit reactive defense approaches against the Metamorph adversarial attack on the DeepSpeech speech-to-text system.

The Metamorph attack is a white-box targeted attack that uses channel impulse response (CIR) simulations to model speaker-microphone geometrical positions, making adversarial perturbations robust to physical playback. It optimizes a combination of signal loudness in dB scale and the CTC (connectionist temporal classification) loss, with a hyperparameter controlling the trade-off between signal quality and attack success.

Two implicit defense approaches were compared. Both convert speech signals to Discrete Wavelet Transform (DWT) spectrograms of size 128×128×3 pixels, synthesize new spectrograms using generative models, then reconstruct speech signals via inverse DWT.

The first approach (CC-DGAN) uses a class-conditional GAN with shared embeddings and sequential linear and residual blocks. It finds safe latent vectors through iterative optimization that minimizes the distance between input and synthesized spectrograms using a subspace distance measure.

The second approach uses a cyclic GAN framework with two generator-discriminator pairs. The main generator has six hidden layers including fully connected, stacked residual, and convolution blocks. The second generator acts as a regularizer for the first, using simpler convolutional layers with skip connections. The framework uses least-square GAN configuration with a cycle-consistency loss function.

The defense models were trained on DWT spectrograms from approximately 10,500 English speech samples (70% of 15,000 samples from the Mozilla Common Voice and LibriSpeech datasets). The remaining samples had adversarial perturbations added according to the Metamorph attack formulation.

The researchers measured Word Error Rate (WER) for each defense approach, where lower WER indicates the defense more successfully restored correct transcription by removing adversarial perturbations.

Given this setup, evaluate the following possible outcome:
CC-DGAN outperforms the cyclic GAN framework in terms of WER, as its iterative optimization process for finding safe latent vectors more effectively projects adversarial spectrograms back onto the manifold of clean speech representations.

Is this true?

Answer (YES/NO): YES